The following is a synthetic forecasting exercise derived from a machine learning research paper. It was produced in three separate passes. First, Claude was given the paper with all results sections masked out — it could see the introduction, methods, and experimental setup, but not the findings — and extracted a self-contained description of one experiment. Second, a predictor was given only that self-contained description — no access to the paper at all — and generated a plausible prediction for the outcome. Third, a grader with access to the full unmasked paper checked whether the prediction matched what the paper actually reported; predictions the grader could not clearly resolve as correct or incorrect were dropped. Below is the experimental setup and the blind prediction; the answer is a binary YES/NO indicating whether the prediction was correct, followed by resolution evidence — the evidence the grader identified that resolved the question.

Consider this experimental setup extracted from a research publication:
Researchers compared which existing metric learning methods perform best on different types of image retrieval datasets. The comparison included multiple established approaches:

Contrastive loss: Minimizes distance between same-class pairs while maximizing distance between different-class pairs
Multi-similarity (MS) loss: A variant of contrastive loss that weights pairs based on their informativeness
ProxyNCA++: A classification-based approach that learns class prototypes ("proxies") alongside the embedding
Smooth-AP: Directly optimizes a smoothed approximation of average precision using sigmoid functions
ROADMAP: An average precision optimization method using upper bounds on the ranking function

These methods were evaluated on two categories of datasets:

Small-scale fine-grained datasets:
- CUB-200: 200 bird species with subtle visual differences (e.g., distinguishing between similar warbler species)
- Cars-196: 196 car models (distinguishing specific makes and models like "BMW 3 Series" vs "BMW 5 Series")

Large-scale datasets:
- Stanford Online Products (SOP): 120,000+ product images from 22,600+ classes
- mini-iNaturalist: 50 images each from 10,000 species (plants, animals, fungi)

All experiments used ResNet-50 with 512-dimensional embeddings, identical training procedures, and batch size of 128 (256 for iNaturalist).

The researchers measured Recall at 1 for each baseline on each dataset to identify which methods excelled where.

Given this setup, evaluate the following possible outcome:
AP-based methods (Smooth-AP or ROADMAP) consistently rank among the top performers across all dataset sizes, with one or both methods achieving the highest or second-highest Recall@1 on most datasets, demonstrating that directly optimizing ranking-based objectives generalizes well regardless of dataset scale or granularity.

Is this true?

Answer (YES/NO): NO